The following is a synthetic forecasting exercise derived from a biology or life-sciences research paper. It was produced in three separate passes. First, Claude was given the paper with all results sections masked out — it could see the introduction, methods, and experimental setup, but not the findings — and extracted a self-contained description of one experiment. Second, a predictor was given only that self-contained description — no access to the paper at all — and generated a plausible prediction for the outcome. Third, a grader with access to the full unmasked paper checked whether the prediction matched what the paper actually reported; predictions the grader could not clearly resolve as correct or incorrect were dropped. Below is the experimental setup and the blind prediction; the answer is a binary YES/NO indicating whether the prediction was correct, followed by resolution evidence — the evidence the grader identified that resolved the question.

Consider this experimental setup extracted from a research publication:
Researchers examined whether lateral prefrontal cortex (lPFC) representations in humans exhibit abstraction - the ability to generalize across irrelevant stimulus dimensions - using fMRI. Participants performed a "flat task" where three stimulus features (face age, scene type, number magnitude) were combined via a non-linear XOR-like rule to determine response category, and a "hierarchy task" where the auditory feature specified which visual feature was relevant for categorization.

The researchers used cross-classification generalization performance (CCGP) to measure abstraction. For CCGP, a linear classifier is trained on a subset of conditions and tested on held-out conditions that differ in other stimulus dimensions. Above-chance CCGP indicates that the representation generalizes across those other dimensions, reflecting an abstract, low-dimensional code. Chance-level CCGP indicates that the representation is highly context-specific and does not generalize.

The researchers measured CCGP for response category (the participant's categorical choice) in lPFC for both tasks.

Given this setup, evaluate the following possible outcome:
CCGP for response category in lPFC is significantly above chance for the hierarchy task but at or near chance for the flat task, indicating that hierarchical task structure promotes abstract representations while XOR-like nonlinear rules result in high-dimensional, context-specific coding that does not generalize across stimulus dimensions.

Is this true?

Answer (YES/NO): NO